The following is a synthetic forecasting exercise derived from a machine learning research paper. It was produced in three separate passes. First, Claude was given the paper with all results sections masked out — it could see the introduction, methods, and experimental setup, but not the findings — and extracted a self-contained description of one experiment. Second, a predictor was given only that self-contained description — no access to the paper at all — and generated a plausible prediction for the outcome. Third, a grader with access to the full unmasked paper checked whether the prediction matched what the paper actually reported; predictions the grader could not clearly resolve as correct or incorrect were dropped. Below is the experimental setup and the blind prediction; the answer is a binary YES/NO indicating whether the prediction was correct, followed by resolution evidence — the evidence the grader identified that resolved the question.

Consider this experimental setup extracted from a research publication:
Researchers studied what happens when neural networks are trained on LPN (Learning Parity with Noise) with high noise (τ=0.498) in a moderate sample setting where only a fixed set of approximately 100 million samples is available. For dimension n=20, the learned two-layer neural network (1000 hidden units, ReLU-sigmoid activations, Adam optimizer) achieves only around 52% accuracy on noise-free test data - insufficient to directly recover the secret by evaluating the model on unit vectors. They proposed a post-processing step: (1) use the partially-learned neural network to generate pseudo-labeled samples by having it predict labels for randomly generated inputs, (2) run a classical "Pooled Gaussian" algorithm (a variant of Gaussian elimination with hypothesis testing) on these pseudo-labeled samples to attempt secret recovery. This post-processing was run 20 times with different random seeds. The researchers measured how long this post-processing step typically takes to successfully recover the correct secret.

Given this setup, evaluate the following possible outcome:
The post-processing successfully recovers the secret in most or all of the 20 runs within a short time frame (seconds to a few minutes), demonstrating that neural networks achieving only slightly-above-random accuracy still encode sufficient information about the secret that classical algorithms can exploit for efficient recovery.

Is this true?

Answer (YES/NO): NO